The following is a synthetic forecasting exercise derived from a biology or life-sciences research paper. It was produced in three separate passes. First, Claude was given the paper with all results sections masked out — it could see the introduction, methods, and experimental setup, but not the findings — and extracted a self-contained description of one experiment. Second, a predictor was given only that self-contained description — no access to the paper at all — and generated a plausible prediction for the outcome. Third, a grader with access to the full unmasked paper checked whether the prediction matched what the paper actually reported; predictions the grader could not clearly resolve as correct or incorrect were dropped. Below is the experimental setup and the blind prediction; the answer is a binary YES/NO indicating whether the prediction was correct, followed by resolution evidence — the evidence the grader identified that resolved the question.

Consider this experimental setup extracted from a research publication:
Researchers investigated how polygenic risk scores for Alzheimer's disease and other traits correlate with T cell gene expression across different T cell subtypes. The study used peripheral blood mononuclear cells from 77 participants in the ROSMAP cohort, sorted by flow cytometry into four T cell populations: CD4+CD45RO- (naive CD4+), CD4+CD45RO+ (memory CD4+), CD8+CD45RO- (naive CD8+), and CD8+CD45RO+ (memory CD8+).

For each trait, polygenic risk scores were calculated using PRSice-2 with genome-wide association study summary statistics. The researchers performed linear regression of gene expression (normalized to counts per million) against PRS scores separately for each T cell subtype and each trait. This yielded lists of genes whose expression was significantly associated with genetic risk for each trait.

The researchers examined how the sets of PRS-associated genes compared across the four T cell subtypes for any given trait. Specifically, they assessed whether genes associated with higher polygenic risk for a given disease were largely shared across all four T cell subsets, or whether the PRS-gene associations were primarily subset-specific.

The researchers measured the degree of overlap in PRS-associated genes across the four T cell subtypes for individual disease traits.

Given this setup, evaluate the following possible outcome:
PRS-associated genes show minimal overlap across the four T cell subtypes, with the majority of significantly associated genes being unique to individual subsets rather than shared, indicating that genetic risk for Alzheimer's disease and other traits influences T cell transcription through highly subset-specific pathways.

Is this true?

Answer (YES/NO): NO